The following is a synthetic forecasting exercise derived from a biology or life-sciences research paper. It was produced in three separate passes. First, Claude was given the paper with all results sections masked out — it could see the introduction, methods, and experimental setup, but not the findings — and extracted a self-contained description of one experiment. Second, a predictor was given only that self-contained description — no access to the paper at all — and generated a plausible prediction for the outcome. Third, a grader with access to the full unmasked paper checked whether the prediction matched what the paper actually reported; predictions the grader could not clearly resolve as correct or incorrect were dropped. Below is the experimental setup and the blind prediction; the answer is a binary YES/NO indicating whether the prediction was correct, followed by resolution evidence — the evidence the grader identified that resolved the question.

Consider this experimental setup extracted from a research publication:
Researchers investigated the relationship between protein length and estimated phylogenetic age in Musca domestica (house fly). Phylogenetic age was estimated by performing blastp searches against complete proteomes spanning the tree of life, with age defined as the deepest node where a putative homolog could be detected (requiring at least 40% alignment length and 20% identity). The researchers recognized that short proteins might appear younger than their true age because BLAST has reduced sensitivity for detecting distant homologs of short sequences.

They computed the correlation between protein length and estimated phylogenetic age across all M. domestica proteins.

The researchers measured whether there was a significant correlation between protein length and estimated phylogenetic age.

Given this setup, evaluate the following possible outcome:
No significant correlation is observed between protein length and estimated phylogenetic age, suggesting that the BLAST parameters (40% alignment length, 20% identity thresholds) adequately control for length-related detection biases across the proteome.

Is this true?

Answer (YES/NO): NO